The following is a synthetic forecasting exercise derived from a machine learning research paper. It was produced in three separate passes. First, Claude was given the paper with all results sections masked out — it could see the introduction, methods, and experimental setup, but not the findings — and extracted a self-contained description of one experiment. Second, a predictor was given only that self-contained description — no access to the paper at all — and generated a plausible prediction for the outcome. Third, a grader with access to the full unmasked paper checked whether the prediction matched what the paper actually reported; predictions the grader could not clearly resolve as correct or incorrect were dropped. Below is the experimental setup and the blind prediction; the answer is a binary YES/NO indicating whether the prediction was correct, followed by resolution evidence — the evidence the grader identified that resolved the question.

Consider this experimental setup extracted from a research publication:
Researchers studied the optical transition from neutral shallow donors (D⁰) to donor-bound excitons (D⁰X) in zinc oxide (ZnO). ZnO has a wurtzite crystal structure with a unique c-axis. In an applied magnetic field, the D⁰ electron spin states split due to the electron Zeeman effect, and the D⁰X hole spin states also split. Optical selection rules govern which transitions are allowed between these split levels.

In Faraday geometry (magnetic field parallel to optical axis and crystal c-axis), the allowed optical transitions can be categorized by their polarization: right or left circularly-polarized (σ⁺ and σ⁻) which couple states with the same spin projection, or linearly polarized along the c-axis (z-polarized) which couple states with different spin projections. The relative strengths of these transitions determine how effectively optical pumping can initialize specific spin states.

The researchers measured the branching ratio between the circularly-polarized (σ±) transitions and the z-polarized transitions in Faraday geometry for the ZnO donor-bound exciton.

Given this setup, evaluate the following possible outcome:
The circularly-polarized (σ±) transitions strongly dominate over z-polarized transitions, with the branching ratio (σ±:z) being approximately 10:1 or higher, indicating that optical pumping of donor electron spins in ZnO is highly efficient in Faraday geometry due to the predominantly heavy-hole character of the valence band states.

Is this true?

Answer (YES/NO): YES